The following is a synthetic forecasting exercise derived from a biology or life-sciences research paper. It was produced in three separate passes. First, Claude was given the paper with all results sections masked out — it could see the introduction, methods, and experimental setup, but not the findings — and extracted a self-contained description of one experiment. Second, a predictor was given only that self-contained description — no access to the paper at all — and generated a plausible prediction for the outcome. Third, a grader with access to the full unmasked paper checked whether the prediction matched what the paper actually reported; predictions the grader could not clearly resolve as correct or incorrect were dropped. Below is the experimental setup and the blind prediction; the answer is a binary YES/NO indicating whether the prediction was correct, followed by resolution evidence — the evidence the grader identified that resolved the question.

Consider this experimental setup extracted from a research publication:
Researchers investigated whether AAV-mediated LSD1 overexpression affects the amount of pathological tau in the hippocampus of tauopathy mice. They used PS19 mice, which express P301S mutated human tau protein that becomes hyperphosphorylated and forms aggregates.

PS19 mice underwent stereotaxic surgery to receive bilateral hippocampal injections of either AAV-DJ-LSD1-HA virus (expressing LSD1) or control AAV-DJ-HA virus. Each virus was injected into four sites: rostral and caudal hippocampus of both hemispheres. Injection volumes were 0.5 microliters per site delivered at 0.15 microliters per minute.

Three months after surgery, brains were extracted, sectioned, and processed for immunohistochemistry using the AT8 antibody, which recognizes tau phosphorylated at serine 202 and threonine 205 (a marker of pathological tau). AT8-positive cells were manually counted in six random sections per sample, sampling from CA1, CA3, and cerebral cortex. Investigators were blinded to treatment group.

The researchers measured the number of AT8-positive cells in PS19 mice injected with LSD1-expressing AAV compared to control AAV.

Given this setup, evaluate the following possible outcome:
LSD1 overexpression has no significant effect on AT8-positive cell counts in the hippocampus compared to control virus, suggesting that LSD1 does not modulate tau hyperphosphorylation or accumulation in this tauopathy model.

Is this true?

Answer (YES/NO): YES